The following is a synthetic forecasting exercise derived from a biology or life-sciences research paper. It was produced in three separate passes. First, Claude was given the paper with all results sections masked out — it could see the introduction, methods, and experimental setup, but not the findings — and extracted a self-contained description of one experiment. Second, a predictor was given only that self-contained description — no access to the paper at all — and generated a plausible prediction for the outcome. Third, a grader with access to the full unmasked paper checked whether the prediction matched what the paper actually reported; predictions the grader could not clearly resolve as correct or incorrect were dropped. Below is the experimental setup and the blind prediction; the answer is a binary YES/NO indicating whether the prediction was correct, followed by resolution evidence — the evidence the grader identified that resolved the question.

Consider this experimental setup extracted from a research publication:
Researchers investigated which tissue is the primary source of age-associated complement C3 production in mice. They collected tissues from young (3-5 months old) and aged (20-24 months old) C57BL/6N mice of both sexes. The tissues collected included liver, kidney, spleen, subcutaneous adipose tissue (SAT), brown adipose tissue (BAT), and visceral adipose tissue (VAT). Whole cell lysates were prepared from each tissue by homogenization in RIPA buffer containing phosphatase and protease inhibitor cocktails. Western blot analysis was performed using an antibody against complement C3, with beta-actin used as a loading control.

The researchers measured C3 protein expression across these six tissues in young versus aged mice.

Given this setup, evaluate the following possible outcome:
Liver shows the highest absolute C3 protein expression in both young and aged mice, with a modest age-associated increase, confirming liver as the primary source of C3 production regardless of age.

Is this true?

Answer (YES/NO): NO